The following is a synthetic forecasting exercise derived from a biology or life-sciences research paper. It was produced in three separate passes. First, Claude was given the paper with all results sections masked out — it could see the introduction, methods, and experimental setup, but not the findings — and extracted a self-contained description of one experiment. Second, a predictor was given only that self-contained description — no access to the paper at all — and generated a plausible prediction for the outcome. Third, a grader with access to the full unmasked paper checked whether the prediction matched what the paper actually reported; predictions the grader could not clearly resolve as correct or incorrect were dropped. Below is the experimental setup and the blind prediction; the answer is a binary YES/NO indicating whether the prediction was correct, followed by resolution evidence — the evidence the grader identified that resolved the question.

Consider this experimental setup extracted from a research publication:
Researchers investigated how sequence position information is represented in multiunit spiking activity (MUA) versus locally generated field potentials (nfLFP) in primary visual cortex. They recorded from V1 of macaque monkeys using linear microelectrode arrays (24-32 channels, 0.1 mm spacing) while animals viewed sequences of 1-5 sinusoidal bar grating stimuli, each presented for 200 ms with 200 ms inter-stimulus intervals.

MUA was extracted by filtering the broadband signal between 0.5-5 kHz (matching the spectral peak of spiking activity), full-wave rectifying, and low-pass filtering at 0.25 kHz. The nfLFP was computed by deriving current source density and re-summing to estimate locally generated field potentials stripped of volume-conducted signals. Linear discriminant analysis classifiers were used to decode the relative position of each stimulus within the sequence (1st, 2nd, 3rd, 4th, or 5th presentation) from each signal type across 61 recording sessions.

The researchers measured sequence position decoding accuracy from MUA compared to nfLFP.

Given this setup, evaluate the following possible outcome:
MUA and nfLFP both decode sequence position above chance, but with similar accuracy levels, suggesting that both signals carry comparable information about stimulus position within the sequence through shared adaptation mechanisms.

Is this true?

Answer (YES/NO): NO